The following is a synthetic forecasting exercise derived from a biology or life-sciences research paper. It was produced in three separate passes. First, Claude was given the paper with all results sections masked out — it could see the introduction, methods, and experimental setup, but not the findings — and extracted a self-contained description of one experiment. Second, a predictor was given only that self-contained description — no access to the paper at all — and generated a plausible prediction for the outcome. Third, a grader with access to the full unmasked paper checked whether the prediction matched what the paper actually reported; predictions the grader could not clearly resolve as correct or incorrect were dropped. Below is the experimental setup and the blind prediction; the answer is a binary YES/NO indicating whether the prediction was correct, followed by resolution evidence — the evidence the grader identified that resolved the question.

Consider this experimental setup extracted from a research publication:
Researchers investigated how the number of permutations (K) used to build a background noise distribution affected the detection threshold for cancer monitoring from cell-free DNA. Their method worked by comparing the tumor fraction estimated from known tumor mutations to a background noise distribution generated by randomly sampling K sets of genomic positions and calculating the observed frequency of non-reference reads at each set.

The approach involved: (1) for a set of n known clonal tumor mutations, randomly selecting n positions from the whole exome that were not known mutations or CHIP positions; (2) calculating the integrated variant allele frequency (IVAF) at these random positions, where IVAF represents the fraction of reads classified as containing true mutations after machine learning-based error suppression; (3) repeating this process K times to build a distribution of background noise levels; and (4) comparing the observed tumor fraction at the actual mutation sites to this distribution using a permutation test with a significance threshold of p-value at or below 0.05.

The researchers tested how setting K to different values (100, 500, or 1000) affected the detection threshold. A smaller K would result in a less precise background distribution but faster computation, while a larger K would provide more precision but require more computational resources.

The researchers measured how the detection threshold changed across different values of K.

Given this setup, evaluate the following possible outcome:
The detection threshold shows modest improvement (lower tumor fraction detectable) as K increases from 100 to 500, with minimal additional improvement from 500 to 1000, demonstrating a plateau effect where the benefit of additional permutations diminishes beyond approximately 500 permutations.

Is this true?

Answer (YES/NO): NO